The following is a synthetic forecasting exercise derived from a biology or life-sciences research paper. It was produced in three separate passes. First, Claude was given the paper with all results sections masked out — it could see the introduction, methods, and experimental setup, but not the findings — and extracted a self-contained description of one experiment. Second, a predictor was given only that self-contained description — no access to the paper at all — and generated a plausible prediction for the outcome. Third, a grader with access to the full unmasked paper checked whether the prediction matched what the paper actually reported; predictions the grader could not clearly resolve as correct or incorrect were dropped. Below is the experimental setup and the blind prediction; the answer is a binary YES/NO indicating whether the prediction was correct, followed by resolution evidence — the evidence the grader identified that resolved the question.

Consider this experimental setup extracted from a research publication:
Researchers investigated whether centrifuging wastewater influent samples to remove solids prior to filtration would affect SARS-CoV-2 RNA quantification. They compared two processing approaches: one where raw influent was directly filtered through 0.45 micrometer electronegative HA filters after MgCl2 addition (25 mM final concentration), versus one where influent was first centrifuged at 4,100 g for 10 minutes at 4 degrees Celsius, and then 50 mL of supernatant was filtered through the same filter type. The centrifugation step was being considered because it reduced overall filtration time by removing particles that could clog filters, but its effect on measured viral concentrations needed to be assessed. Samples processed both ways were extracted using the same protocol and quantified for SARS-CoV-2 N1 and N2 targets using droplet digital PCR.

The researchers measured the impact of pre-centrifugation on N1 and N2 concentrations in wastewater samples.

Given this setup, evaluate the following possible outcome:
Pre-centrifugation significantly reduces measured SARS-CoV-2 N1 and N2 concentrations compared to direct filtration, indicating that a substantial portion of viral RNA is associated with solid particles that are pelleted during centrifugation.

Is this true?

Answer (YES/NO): NO